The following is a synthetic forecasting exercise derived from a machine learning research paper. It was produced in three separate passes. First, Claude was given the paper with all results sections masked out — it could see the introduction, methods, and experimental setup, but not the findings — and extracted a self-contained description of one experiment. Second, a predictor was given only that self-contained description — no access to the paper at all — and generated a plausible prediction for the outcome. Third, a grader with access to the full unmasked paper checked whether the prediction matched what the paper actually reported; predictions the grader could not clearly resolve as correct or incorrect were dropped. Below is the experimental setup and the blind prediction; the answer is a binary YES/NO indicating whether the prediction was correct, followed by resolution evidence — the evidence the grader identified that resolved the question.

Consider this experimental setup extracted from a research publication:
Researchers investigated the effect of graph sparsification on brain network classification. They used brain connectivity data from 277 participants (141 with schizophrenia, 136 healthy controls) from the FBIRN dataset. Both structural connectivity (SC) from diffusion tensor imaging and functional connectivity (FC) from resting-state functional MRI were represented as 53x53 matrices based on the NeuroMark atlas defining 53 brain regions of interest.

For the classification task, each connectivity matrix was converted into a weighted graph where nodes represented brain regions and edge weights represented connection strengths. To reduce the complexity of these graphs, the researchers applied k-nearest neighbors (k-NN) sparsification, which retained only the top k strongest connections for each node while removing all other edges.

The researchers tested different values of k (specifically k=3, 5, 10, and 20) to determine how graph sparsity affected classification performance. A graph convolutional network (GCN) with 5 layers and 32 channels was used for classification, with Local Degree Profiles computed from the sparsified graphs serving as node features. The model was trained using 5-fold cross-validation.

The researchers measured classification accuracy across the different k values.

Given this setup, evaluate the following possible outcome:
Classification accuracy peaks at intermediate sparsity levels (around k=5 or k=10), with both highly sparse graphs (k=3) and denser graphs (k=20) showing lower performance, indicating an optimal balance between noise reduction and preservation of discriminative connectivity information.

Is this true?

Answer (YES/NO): YES